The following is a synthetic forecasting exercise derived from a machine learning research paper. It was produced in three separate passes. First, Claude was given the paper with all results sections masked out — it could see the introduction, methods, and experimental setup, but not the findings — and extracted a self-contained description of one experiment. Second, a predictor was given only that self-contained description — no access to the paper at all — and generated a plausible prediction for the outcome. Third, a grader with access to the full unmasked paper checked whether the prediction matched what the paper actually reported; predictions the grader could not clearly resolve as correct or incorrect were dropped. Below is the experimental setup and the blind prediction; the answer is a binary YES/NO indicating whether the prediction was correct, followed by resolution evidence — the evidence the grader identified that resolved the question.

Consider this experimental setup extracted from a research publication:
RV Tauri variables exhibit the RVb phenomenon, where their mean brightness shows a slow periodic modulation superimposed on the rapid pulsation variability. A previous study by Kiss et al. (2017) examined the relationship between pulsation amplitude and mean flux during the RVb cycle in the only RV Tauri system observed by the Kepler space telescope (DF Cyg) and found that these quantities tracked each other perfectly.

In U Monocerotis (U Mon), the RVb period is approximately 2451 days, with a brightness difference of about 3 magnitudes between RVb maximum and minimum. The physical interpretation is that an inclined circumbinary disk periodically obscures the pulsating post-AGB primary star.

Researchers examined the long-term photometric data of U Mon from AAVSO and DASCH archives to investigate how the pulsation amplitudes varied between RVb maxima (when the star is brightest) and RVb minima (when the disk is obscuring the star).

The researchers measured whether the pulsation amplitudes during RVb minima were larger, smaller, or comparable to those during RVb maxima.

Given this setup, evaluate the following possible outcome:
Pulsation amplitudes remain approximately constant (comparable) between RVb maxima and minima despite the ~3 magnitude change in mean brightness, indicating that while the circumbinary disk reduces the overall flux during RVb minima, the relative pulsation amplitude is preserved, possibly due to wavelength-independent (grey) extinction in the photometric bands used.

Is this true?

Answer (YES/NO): NO